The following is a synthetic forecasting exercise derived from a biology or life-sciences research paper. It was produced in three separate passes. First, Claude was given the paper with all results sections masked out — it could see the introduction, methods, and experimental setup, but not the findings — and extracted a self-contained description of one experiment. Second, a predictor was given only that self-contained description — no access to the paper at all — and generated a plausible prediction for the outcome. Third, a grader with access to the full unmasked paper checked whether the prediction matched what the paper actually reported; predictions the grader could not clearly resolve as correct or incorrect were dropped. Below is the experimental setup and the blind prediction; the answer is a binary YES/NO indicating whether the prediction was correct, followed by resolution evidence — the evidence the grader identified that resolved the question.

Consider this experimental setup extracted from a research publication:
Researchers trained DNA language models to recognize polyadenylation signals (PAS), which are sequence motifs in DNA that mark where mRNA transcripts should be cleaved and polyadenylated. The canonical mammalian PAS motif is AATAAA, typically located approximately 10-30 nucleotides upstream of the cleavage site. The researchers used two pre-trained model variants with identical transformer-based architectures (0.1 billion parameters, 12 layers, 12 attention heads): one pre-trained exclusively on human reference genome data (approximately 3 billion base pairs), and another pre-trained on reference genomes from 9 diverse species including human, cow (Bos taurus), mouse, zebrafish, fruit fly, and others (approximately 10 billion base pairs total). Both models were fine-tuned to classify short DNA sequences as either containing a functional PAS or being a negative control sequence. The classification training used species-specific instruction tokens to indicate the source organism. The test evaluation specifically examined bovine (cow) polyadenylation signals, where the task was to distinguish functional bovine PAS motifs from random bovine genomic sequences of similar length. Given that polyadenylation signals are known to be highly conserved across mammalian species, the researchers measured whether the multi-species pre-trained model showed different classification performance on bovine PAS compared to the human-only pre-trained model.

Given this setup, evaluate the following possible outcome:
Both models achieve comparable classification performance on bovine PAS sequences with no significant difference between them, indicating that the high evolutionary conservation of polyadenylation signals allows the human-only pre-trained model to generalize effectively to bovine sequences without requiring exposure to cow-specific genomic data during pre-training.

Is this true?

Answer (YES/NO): NO